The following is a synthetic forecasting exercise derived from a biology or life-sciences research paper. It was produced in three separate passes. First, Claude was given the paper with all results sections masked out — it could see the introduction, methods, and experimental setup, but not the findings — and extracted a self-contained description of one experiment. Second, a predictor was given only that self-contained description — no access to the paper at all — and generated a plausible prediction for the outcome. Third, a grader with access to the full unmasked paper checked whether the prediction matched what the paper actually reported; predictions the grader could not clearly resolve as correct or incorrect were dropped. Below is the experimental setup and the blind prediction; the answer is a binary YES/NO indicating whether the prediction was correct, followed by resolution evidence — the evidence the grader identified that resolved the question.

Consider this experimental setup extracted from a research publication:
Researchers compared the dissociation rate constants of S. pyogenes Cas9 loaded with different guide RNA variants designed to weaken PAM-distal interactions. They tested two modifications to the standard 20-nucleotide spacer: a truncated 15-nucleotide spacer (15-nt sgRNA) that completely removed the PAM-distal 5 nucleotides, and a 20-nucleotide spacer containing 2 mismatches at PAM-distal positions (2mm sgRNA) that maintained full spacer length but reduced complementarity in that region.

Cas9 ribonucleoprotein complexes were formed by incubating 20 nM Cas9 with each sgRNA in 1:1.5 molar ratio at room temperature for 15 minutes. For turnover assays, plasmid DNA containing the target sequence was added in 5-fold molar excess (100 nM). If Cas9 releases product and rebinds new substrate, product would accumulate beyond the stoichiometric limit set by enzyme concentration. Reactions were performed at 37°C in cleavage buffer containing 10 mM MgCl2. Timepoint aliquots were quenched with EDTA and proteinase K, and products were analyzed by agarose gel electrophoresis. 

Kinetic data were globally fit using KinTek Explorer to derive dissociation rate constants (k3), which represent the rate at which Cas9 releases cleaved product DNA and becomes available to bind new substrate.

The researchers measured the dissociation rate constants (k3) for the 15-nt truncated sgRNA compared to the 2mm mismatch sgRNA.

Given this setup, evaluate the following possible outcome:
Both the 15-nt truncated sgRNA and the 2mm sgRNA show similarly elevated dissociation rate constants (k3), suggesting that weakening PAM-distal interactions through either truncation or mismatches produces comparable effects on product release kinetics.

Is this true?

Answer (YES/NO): NO